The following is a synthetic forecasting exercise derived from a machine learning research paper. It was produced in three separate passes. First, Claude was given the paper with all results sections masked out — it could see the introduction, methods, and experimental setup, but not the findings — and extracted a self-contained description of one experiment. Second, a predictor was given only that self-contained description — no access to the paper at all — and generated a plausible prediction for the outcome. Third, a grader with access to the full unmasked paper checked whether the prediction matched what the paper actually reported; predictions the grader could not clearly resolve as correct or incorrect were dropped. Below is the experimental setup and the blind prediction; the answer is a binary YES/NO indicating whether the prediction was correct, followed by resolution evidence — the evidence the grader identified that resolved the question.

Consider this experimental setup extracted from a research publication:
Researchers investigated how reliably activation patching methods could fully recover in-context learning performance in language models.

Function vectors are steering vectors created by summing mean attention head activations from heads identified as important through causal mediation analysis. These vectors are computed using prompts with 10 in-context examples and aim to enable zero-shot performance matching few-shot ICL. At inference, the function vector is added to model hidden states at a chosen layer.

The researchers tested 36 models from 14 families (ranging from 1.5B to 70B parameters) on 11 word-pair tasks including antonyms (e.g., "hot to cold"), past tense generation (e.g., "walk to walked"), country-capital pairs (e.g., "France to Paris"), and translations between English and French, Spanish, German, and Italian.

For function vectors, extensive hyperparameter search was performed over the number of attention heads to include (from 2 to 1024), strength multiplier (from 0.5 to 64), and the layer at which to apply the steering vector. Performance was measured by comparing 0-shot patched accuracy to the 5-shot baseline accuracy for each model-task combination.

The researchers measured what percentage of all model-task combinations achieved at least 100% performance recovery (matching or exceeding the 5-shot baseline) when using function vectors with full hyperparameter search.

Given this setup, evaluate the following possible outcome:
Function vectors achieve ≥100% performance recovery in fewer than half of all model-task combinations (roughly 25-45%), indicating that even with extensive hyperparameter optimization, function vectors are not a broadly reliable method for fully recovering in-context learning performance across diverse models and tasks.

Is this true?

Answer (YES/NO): YES